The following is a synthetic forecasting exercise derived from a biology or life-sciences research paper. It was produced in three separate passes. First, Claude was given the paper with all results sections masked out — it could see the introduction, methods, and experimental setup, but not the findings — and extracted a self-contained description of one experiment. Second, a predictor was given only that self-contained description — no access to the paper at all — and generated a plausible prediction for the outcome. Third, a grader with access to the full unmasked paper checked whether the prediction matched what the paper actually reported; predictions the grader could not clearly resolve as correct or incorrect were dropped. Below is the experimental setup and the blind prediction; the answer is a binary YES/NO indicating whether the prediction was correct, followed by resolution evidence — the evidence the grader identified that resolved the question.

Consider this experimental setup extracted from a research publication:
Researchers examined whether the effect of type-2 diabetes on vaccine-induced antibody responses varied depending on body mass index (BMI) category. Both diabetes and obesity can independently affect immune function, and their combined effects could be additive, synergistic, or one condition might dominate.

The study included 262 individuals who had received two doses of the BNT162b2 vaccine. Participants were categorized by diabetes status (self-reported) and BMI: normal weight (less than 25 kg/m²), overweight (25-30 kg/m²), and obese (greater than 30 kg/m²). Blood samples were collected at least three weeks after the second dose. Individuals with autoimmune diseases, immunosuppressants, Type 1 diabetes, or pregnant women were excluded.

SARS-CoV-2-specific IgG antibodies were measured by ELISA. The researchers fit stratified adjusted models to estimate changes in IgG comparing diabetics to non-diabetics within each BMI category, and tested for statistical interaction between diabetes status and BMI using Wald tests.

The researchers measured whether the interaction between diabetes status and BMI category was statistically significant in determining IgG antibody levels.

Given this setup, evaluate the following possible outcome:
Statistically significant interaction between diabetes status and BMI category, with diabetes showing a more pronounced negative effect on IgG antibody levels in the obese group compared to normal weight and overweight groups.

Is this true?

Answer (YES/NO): NO